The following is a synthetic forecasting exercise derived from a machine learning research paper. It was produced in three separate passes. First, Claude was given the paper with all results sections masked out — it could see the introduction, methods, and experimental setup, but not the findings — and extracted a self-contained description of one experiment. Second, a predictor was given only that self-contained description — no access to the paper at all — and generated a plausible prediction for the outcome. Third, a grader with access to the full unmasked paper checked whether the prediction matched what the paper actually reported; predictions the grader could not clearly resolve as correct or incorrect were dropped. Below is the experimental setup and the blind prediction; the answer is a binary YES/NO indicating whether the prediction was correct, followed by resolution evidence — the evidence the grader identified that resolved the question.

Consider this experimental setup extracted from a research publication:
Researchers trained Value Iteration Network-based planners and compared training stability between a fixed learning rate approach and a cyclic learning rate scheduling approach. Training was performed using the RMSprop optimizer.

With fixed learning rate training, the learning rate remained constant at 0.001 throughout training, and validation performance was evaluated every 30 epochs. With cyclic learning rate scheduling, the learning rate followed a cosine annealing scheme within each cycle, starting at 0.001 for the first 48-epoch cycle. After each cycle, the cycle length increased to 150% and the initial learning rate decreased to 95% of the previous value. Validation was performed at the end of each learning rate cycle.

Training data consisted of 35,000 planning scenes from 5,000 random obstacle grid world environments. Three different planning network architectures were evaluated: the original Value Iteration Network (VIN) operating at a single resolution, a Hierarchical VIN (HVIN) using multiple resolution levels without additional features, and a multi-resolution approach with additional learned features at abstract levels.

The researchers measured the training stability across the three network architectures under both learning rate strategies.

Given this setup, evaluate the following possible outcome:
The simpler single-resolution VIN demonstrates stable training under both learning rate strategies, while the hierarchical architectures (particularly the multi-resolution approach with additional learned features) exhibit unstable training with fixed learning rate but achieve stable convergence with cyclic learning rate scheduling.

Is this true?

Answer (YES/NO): NO